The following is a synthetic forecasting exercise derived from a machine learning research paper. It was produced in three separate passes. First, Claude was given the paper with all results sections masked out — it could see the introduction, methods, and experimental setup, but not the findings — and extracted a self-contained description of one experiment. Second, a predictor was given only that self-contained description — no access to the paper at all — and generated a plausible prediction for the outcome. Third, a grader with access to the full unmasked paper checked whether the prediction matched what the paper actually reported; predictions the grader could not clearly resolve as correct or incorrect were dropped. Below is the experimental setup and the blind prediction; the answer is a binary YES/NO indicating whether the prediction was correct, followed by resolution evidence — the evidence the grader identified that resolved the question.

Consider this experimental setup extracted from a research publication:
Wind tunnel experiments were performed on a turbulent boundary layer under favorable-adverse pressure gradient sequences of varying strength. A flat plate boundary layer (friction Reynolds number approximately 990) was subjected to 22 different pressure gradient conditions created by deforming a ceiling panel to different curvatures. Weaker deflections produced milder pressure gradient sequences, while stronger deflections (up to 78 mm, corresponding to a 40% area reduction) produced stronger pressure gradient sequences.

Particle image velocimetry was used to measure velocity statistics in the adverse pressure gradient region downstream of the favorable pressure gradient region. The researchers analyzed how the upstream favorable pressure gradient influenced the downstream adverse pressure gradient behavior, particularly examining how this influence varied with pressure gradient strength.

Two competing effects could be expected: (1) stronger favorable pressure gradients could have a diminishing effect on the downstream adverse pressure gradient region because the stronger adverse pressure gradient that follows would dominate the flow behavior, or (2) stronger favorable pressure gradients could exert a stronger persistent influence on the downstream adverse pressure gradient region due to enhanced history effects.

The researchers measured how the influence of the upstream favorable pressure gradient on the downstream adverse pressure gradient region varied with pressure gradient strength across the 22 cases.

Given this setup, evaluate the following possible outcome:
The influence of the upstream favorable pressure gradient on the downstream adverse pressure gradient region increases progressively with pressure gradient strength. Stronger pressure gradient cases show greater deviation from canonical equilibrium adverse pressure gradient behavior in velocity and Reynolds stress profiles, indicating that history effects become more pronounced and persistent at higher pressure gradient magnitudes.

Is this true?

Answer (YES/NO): YES